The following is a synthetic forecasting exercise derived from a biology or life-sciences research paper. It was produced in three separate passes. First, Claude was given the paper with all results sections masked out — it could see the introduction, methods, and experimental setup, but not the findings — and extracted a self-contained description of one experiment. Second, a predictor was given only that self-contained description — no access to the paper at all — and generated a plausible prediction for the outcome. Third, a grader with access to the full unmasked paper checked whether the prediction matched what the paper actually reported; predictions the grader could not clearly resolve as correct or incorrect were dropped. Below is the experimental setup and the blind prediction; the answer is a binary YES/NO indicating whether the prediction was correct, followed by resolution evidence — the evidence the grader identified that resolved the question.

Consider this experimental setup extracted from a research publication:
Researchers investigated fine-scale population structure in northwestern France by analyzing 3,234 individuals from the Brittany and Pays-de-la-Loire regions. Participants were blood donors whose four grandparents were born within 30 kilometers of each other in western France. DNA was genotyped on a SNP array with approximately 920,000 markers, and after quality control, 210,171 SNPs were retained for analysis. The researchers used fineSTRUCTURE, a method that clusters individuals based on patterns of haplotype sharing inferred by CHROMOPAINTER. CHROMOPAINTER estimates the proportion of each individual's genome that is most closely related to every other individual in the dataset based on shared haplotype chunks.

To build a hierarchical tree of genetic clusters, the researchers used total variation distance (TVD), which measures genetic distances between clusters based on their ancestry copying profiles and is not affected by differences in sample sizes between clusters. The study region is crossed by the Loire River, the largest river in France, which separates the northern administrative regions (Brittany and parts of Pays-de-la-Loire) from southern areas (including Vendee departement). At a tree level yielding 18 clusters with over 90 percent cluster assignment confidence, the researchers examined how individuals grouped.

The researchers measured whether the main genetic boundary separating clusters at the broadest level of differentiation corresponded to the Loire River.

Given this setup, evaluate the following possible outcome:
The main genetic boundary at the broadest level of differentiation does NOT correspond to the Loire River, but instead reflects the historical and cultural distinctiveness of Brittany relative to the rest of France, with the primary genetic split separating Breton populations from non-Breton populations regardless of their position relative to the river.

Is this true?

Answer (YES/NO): NO